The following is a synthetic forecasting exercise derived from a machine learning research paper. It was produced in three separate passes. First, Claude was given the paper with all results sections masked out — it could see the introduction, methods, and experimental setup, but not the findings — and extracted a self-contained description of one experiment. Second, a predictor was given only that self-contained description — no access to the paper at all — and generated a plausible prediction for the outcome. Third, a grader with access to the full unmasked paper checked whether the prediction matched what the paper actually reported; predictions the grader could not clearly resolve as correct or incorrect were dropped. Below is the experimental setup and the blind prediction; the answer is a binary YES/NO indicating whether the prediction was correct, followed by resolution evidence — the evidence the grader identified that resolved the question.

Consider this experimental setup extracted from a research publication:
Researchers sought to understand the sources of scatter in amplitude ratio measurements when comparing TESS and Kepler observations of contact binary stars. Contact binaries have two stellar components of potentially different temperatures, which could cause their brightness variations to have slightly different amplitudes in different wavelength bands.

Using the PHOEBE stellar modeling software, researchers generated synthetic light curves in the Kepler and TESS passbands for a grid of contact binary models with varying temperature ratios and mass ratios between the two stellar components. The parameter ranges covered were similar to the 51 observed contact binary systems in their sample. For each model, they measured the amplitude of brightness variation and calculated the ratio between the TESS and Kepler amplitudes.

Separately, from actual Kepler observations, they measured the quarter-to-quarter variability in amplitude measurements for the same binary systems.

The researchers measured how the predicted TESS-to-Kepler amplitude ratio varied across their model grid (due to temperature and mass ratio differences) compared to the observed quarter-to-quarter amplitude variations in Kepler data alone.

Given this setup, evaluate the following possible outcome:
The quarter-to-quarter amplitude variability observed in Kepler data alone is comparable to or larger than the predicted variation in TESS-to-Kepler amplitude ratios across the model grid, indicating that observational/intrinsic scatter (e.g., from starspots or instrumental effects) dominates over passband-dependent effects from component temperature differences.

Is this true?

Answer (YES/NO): YES